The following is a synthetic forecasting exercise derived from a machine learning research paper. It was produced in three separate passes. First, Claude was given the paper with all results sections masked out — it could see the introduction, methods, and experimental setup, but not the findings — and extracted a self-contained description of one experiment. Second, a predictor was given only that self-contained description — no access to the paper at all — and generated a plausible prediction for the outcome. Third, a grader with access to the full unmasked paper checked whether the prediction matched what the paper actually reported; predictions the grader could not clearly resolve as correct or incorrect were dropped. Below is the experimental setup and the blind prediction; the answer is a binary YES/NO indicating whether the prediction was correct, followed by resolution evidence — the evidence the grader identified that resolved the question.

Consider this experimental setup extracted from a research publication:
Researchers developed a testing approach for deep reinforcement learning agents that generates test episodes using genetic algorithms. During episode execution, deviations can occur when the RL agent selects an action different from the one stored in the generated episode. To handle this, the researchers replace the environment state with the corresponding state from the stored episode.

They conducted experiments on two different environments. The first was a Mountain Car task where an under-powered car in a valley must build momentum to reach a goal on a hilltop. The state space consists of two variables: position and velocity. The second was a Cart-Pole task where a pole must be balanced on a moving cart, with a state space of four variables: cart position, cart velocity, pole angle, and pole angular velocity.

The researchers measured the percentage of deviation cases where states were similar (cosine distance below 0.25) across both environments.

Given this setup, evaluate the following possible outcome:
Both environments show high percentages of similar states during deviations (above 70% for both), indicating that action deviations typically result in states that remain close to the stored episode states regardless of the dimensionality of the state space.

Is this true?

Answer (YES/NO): YES